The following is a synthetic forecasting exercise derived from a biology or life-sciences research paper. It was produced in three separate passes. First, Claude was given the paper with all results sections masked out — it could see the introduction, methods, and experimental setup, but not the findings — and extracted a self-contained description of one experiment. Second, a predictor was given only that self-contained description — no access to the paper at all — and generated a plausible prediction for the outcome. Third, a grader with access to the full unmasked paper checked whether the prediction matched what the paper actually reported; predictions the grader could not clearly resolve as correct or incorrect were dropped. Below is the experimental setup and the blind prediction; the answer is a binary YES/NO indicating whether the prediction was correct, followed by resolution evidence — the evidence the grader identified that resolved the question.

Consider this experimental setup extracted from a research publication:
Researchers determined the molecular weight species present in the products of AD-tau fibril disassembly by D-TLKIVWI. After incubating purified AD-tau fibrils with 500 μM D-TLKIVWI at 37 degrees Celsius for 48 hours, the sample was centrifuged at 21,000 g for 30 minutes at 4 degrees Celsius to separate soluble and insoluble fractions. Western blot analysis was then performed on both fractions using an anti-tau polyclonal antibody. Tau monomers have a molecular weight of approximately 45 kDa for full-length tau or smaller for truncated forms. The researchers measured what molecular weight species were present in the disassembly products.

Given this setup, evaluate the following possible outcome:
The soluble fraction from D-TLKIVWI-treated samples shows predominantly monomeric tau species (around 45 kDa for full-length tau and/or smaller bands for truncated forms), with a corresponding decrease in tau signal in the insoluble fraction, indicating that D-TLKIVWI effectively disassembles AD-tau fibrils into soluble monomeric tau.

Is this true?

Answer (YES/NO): NO